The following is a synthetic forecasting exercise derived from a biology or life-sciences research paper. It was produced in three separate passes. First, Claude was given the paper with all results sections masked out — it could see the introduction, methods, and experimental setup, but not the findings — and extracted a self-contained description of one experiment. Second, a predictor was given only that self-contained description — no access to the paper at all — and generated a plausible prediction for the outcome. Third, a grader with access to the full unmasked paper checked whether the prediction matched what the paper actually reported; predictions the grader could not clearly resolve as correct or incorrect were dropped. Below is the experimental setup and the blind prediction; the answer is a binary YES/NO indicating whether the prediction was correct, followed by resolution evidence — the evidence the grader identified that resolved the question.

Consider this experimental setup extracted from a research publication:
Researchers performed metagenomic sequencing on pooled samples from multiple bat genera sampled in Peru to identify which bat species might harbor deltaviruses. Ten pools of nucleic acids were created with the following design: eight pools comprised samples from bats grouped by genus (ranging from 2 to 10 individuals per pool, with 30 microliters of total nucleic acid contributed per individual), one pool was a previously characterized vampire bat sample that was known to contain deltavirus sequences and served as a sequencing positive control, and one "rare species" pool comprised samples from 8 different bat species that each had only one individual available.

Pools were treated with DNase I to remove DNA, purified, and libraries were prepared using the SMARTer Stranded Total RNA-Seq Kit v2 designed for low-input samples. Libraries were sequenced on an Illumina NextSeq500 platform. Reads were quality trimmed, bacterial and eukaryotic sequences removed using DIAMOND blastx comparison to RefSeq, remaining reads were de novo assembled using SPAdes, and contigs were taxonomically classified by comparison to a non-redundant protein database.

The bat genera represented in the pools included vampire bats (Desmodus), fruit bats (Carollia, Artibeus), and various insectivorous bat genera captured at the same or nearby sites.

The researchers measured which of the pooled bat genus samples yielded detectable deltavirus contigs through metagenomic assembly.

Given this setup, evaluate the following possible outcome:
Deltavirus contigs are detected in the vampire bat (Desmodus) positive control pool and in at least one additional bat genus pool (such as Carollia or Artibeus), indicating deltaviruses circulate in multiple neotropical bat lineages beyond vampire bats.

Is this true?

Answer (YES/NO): NO